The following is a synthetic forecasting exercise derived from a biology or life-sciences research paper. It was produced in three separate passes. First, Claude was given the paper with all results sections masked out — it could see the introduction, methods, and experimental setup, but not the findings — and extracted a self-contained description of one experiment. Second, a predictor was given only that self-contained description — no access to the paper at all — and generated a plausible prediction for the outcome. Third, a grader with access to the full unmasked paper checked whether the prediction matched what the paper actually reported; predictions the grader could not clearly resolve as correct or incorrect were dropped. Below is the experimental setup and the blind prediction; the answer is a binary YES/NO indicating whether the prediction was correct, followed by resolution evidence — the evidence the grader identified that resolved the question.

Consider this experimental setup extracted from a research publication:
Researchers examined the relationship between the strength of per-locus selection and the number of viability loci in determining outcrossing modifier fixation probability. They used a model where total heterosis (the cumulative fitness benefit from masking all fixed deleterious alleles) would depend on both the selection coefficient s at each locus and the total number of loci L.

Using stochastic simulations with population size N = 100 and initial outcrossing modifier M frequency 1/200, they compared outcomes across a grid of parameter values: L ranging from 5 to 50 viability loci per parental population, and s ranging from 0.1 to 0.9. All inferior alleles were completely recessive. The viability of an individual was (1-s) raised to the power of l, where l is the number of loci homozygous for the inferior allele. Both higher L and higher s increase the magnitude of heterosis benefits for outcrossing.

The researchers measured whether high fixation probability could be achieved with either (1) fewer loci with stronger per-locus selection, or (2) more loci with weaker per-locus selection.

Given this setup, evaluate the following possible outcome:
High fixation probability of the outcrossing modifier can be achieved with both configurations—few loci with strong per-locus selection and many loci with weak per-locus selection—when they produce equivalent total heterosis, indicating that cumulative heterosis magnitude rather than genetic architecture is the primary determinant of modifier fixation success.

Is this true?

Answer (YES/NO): NO